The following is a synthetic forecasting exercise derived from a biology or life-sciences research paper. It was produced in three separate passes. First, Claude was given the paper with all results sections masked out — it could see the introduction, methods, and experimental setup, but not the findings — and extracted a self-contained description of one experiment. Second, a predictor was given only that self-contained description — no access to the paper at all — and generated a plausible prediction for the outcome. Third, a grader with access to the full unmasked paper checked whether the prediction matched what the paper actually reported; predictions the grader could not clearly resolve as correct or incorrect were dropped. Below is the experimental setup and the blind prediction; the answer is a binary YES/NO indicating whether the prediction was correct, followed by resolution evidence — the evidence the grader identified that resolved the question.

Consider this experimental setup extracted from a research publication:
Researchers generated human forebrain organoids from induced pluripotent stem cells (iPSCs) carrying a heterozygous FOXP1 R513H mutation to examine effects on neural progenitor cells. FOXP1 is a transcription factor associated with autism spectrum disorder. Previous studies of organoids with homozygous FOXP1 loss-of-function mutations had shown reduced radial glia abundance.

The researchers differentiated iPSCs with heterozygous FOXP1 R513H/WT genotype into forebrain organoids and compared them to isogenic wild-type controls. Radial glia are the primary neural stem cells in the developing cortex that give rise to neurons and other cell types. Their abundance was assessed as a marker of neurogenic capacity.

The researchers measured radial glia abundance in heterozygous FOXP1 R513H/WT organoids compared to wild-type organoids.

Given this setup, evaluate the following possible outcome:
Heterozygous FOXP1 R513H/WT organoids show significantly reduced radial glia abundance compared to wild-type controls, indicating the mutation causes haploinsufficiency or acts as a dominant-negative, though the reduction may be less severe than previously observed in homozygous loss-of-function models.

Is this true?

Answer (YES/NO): NO